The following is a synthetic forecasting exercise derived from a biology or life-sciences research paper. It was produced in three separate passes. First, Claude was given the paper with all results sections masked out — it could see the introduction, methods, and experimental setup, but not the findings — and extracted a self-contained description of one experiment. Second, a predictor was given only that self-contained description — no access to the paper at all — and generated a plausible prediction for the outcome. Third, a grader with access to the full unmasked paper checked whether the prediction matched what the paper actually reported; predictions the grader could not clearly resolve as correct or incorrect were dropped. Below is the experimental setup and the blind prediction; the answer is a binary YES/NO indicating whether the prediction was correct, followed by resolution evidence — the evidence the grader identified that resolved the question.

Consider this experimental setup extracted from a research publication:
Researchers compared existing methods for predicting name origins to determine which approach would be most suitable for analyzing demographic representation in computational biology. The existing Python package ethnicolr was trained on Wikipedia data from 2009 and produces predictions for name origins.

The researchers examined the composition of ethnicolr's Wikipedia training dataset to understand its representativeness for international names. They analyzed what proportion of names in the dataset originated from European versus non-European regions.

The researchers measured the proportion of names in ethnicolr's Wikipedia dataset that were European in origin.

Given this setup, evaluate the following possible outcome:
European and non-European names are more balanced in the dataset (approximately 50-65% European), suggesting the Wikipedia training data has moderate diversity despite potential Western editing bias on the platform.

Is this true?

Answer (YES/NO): NO